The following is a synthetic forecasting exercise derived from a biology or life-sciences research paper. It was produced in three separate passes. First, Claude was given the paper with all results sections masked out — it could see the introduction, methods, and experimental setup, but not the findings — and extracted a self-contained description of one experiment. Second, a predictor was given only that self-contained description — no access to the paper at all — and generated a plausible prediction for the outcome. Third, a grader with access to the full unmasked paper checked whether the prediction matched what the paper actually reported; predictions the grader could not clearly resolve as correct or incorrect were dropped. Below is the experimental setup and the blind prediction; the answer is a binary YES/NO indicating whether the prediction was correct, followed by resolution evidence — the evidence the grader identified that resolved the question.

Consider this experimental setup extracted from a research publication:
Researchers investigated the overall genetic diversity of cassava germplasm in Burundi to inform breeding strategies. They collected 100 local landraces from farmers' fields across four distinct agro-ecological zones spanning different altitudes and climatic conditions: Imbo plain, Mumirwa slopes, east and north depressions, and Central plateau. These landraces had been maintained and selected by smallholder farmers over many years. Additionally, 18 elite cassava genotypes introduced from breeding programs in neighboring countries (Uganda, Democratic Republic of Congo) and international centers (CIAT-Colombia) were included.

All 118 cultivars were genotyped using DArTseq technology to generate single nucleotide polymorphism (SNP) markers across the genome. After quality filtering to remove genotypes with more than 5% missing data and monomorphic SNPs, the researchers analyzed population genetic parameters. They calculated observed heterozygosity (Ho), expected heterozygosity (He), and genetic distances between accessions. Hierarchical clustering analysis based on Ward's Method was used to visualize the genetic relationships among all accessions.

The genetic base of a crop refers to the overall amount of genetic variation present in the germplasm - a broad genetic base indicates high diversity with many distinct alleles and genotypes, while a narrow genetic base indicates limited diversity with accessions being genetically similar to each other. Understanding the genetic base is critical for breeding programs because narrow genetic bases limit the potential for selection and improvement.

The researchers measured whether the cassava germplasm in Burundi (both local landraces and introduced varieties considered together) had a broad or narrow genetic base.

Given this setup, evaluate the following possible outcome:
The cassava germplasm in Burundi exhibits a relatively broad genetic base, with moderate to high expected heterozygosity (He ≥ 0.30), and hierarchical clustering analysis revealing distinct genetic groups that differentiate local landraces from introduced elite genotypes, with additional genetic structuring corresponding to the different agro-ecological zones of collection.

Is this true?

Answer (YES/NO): NO